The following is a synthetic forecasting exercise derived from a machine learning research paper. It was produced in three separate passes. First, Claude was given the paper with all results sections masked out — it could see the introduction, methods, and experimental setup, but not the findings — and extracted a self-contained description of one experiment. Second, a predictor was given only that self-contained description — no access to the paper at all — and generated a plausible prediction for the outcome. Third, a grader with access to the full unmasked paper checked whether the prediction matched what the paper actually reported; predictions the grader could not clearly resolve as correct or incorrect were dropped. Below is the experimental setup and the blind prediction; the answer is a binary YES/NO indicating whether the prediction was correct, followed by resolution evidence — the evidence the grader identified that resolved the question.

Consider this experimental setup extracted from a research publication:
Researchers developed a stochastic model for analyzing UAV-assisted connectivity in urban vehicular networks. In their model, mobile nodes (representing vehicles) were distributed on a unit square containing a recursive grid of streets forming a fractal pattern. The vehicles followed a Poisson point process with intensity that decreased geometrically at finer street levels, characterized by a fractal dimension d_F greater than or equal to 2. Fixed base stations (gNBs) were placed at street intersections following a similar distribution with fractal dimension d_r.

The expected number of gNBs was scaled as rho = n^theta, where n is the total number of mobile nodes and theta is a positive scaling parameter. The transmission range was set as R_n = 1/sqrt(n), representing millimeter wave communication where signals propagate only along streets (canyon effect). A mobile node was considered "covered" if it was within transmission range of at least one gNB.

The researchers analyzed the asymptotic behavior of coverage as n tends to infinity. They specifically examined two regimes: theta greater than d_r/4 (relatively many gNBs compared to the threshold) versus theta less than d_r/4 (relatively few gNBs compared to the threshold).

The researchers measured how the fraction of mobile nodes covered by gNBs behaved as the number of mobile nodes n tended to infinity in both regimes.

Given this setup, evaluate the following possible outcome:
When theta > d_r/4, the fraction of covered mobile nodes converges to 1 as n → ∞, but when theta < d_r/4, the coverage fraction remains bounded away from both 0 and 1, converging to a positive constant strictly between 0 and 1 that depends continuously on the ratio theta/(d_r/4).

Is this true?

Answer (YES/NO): NO